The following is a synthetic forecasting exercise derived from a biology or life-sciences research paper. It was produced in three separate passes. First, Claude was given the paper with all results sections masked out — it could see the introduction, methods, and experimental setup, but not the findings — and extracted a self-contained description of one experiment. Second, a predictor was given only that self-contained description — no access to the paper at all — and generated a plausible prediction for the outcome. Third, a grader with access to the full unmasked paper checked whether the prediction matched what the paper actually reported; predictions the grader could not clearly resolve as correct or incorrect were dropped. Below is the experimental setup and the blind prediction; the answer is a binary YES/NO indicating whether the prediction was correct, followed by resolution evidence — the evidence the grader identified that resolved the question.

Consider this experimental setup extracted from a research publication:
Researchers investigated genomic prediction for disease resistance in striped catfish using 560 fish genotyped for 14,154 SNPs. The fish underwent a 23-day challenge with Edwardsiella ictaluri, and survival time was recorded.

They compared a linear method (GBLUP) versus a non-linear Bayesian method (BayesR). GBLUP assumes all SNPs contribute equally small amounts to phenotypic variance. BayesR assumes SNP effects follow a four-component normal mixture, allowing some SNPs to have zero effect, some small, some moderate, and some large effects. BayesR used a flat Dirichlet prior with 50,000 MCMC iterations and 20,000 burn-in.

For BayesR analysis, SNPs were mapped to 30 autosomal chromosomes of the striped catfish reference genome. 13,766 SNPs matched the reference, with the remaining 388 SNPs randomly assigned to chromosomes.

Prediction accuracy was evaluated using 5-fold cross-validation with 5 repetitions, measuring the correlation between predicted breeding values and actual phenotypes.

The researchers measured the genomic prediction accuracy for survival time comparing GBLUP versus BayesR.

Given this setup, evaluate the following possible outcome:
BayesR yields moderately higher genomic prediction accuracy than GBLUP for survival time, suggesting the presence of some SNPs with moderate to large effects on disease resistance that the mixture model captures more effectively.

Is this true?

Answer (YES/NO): YES